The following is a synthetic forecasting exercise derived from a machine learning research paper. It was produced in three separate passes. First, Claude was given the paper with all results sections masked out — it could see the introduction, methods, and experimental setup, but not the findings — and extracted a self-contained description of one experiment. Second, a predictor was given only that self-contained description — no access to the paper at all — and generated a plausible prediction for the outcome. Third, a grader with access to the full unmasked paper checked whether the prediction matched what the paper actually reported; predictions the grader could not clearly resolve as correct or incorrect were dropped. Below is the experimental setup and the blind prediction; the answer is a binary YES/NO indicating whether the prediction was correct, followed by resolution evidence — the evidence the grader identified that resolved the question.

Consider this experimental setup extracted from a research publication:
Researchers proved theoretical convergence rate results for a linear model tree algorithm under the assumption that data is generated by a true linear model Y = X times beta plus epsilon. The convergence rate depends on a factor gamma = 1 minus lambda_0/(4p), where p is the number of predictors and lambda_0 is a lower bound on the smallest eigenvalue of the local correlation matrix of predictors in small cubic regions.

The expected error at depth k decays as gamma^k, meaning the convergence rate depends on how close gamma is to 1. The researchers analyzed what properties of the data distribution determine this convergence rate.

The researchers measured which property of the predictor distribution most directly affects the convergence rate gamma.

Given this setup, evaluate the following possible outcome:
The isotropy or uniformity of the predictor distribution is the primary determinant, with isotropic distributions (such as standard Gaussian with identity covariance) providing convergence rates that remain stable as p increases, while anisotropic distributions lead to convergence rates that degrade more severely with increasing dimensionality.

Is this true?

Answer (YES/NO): NO